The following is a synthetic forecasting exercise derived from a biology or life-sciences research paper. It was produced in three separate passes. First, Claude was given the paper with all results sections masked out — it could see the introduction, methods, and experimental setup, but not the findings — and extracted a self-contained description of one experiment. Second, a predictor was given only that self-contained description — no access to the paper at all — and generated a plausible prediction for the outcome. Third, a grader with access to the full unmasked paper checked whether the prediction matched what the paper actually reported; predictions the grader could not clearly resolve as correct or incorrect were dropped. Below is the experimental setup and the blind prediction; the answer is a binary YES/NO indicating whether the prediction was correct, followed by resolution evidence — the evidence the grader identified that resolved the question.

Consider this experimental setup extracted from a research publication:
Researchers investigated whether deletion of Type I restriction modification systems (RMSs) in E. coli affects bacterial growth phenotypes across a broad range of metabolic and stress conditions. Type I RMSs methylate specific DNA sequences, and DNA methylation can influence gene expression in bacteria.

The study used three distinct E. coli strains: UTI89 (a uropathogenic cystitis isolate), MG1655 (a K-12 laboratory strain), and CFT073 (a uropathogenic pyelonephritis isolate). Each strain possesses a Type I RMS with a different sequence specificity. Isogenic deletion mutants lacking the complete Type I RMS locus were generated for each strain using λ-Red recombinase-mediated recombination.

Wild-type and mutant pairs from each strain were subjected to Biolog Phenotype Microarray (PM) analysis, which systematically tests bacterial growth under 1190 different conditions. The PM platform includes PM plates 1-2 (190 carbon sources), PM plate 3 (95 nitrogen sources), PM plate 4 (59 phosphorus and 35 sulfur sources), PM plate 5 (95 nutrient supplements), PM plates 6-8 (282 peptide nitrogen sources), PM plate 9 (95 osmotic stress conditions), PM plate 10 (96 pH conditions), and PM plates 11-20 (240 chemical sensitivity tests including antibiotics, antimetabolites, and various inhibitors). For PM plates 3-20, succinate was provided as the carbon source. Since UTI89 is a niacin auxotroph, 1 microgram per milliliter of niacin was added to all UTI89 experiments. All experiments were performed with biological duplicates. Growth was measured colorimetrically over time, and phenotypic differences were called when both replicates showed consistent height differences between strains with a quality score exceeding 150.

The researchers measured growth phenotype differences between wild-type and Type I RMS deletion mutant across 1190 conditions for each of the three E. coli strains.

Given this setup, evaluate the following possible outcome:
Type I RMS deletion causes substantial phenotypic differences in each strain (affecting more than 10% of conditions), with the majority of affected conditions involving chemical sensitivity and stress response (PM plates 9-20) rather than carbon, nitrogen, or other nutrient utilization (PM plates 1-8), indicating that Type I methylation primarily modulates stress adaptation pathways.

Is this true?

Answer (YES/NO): NO